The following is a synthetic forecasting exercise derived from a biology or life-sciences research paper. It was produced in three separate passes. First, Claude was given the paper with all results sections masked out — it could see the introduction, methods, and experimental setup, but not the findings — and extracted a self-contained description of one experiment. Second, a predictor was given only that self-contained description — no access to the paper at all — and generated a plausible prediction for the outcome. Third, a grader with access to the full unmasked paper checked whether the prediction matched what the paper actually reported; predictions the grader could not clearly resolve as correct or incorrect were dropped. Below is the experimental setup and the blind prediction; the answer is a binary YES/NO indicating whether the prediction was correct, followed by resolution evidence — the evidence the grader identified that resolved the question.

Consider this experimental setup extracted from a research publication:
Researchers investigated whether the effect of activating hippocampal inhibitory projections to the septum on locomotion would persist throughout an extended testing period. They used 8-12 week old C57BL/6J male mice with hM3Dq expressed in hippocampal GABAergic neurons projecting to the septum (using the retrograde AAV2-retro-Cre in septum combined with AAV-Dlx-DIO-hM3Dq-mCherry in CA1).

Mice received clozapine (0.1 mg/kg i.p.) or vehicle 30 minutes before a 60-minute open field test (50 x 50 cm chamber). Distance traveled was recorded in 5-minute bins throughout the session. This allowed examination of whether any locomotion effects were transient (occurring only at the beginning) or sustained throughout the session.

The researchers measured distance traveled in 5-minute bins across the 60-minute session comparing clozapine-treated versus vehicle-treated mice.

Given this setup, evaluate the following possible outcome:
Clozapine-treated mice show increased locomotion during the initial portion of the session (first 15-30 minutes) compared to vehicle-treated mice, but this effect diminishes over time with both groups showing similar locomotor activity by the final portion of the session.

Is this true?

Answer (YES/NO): NO